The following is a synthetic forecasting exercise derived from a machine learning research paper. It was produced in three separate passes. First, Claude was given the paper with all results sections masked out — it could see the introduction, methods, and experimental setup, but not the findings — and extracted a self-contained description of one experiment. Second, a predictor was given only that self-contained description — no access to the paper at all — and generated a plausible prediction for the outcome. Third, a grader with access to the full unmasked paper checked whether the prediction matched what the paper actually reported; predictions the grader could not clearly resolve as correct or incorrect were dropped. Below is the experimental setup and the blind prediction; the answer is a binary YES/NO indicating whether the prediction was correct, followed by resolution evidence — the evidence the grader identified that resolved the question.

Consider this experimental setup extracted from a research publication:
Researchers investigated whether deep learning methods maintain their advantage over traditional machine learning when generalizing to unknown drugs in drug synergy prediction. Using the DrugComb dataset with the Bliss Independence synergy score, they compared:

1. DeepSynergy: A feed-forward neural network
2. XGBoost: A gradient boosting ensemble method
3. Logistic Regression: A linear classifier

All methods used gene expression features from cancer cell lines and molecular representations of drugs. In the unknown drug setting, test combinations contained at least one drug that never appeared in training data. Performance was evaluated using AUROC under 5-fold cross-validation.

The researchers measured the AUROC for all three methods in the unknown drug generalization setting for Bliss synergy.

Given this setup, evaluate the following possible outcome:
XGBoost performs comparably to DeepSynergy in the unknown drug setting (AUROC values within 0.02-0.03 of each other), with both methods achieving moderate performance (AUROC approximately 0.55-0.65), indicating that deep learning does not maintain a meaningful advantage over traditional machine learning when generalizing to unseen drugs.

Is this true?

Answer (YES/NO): NO